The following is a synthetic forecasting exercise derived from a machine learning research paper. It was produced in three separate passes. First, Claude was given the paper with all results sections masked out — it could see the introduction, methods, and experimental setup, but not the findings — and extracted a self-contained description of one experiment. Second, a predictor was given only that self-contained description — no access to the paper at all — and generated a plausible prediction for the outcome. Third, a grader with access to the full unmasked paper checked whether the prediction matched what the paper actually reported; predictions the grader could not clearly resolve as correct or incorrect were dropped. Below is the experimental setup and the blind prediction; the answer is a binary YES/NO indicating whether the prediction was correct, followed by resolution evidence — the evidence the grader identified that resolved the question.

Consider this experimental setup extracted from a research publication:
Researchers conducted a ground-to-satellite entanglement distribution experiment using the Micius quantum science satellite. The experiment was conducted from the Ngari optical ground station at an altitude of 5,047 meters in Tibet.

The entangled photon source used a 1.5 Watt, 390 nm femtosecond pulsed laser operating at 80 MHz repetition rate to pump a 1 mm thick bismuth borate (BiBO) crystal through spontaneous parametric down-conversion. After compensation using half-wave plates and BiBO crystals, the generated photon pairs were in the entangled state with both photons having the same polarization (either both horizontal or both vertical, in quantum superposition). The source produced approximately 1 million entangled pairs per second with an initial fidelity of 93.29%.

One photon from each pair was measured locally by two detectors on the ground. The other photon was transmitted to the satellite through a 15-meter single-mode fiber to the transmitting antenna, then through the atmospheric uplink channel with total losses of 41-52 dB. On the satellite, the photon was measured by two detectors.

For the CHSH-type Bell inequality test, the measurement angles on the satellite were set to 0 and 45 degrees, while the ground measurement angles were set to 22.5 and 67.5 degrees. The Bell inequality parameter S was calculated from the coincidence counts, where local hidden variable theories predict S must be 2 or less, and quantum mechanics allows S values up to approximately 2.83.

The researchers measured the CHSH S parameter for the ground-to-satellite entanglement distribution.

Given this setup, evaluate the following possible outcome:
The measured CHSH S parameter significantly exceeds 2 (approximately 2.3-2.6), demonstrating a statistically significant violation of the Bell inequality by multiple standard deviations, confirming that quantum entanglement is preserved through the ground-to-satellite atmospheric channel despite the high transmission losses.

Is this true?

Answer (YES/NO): YES